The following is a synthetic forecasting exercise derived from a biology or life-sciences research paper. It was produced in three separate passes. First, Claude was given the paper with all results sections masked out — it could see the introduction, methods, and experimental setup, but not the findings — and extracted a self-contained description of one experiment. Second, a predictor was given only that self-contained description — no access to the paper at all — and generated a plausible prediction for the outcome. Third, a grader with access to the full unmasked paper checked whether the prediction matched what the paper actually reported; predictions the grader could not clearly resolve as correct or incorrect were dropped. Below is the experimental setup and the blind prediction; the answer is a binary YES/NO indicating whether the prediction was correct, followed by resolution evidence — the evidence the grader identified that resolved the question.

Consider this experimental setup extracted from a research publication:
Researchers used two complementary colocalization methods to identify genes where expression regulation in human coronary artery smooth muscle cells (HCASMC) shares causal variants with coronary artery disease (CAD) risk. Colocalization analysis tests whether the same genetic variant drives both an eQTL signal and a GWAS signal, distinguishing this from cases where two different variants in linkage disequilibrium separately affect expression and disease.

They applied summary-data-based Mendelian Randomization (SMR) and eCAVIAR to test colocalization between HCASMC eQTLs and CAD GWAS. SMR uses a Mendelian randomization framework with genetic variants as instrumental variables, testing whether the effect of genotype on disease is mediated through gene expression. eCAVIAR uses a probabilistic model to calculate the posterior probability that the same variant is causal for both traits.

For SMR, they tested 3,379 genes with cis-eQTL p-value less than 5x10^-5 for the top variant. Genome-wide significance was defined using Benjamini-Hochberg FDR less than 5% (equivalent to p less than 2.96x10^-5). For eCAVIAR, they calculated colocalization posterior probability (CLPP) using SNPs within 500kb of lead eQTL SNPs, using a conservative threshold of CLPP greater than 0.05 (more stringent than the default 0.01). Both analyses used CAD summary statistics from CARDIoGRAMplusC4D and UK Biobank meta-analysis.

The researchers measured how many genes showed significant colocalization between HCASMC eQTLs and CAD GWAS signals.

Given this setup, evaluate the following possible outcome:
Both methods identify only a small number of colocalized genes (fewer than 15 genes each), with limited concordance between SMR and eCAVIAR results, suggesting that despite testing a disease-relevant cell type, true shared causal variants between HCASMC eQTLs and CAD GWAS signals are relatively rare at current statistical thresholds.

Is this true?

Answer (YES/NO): YES